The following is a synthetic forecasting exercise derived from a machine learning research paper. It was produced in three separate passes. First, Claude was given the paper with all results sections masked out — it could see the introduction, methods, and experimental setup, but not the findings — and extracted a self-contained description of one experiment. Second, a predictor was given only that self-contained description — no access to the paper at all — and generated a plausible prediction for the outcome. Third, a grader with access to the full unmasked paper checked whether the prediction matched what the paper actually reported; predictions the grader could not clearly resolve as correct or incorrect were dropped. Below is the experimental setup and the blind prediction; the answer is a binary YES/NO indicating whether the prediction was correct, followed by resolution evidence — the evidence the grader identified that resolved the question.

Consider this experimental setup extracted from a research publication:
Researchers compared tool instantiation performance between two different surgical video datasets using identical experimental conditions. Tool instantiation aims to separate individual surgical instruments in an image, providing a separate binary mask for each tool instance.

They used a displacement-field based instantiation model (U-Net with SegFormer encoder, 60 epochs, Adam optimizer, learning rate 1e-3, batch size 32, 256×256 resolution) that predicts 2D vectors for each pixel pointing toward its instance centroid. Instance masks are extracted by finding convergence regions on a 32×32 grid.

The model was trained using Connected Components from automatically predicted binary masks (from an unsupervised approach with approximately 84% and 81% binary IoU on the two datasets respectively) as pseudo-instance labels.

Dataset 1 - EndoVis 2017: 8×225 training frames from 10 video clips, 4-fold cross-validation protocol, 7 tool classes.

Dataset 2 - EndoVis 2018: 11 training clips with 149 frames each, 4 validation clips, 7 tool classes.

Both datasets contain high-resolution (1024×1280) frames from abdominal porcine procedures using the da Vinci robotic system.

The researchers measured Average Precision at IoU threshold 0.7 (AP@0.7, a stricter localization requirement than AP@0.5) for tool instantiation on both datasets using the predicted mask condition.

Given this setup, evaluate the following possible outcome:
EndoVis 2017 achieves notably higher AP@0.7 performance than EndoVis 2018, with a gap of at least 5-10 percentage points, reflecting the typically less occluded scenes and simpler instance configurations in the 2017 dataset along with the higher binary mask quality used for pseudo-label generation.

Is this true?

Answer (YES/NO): YES